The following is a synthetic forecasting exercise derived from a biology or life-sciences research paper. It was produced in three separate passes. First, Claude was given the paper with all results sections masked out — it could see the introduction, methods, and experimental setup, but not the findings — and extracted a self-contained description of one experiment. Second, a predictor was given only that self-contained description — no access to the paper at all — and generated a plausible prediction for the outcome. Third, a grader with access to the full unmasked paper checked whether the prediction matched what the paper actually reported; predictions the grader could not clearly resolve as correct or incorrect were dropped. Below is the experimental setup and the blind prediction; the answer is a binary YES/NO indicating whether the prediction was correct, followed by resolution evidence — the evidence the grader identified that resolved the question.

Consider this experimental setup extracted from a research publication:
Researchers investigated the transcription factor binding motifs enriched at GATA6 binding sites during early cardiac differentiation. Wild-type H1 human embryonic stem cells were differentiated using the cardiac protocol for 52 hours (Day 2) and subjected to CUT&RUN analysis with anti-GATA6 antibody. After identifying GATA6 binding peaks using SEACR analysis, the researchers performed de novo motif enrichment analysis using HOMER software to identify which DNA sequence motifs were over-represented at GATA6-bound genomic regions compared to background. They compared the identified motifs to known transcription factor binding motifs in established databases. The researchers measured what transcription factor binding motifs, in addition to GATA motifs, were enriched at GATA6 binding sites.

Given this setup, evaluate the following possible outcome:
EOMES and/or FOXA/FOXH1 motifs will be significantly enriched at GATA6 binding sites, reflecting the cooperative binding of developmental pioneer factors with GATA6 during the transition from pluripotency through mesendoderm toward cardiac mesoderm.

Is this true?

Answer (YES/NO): YES